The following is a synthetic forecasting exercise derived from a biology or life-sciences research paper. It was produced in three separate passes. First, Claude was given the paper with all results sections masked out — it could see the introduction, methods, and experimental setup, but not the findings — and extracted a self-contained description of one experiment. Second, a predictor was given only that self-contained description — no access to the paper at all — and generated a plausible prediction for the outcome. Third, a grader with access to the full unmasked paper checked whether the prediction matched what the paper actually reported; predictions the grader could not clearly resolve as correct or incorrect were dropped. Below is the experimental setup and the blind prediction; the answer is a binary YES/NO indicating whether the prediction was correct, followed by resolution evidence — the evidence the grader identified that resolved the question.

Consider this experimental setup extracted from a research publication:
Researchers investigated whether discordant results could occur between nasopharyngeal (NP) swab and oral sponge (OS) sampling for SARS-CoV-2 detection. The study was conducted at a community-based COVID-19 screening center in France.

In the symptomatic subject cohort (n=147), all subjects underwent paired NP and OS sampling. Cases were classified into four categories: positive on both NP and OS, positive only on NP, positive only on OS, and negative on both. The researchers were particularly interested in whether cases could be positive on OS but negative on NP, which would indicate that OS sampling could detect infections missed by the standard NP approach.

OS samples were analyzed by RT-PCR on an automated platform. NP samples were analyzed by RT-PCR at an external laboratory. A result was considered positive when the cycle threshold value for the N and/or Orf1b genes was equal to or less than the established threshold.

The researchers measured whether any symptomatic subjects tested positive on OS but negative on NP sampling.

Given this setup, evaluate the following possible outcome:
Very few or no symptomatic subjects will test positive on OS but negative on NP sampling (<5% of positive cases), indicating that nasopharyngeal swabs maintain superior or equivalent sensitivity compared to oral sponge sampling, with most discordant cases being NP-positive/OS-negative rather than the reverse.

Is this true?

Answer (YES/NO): YES